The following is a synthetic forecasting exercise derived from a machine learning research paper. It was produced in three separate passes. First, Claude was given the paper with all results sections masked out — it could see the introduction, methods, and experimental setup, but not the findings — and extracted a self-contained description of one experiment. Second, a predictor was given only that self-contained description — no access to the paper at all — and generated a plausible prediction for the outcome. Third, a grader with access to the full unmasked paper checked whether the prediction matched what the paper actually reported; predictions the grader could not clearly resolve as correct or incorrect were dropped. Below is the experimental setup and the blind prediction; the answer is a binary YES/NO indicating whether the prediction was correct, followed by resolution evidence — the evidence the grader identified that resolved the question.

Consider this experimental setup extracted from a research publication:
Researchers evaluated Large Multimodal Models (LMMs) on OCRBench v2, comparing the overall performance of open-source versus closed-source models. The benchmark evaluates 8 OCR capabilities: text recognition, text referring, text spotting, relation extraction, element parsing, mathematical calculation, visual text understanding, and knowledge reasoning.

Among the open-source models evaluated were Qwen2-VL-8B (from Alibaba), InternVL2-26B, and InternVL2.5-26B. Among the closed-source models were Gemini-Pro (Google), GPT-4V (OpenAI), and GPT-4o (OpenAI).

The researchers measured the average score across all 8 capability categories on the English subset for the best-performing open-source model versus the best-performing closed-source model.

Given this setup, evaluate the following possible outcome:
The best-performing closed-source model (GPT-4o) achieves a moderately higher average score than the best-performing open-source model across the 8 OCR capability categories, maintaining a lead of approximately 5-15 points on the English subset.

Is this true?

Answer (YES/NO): NO